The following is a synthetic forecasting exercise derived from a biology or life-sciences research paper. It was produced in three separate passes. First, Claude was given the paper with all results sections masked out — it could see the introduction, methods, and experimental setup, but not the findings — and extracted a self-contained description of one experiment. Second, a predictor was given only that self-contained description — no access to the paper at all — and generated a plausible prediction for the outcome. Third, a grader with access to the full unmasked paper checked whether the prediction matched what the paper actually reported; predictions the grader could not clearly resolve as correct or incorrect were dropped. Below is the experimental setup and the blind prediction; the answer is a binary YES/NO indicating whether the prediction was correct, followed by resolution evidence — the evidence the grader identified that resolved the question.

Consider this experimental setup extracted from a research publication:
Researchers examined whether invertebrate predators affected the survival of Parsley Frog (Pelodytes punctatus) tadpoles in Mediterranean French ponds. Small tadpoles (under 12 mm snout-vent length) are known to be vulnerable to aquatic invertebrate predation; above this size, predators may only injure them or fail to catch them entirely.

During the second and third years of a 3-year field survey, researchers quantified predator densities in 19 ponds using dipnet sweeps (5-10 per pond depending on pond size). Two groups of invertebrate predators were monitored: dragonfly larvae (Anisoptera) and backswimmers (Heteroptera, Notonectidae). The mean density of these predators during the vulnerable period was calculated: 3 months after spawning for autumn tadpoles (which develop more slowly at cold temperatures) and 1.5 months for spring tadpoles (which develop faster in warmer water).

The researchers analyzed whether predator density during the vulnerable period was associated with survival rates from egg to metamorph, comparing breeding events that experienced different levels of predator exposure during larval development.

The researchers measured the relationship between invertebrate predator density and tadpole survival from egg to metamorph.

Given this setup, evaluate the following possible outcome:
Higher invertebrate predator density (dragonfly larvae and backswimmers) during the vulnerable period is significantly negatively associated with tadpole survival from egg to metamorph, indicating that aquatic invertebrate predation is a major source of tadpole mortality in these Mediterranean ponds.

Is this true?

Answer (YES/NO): NO